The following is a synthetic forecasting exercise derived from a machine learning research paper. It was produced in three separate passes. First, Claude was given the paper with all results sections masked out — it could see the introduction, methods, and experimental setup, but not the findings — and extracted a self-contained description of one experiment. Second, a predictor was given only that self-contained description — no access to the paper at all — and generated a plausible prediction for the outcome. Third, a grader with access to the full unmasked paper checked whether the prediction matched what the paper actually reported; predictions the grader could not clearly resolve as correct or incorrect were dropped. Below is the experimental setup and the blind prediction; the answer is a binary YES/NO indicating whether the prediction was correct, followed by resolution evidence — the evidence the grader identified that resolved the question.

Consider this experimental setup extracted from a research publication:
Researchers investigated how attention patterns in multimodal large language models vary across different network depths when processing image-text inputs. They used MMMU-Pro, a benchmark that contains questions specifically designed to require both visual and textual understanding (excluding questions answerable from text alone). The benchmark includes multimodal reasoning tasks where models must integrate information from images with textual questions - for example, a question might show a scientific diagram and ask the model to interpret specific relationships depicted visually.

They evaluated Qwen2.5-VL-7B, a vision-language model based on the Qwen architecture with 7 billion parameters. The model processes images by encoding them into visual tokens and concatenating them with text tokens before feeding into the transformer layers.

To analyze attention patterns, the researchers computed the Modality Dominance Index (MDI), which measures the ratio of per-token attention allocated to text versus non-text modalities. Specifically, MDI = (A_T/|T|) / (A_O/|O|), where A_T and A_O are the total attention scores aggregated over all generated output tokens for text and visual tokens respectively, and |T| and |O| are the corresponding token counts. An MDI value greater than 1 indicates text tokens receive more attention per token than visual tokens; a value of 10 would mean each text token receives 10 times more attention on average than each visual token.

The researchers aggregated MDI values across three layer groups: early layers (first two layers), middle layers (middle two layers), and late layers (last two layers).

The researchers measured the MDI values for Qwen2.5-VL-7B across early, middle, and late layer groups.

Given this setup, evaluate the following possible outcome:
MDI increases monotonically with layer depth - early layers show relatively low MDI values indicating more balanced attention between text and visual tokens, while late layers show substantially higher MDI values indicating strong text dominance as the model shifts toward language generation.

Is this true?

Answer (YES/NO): YES